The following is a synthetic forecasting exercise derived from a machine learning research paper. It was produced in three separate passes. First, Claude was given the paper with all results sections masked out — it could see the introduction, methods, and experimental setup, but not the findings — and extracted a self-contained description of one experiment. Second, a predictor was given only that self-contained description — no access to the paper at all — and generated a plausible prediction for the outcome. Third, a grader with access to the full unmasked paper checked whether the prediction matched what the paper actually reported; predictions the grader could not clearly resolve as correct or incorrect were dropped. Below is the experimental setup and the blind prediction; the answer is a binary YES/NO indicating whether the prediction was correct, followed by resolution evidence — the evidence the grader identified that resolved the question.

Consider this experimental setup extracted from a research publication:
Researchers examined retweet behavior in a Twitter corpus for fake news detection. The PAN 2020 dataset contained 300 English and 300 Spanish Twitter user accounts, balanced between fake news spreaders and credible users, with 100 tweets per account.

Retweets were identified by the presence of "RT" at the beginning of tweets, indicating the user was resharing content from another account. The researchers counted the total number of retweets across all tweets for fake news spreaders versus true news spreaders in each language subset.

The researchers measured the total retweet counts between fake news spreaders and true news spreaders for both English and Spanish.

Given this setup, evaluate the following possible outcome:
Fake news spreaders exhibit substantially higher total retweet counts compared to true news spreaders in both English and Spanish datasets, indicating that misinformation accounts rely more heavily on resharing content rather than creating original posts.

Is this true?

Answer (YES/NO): NO